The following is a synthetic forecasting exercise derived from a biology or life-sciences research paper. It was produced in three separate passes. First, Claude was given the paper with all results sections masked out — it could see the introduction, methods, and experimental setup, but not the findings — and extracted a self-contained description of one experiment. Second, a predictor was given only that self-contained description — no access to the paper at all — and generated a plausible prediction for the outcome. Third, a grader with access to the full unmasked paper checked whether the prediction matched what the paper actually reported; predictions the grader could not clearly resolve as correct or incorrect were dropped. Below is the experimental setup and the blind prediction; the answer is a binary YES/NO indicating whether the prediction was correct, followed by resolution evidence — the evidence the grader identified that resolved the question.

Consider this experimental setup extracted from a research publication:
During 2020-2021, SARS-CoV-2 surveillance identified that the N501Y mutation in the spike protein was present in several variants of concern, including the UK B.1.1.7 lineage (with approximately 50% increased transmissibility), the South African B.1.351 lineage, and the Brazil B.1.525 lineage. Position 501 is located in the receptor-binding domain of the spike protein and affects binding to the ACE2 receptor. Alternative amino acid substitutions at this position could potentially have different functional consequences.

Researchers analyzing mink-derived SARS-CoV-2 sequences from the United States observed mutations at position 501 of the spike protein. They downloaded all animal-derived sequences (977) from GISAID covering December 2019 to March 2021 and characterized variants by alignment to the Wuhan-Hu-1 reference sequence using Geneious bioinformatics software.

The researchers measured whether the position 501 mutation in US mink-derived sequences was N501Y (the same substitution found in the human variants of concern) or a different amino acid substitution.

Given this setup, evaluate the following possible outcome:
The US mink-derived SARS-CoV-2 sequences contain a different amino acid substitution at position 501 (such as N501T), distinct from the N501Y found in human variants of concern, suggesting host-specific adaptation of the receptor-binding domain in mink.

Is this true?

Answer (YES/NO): YES